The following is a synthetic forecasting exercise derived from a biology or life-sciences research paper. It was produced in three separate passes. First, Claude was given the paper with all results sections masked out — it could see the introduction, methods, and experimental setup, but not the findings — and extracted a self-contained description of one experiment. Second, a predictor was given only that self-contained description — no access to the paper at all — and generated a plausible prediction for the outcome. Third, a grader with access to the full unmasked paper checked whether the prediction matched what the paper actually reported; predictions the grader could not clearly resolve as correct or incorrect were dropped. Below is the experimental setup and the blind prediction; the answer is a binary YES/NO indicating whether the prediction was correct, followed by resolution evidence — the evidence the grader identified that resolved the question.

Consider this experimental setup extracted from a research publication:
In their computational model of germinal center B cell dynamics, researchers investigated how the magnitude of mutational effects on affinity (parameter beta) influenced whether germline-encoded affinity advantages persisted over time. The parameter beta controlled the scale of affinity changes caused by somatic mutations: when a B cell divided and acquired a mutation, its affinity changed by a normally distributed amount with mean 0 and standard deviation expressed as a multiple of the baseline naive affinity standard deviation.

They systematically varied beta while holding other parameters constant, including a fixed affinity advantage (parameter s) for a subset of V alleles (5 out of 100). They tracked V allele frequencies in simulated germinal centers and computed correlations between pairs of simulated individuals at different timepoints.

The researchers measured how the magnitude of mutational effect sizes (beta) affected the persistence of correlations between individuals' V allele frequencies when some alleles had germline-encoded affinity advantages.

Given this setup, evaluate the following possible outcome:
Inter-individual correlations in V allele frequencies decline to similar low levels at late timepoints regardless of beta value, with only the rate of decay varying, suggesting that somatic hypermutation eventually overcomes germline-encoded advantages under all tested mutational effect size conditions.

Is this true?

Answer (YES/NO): NO